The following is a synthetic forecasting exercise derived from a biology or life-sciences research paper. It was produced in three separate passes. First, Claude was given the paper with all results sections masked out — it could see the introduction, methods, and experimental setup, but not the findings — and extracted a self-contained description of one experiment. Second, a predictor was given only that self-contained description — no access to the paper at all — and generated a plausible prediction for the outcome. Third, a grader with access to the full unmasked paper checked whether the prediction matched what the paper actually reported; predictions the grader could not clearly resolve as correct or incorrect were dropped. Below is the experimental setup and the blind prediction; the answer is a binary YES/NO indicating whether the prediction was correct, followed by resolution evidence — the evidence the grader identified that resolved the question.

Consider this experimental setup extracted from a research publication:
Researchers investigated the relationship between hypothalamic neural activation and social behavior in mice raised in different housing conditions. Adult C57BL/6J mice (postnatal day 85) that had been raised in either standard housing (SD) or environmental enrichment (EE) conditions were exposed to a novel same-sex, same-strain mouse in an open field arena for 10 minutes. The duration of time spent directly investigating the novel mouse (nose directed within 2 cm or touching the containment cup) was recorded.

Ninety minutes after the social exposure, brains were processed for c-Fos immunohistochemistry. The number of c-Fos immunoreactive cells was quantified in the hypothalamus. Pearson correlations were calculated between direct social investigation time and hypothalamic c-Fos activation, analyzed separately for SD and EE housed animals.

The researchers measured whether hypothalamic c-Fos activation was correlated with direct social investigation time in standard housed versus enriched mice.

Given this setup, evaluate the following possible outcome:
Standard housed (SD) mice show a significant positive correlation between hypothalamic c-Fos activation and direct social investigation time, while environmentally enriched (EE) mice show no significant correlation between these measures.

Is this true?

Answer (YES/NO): YES